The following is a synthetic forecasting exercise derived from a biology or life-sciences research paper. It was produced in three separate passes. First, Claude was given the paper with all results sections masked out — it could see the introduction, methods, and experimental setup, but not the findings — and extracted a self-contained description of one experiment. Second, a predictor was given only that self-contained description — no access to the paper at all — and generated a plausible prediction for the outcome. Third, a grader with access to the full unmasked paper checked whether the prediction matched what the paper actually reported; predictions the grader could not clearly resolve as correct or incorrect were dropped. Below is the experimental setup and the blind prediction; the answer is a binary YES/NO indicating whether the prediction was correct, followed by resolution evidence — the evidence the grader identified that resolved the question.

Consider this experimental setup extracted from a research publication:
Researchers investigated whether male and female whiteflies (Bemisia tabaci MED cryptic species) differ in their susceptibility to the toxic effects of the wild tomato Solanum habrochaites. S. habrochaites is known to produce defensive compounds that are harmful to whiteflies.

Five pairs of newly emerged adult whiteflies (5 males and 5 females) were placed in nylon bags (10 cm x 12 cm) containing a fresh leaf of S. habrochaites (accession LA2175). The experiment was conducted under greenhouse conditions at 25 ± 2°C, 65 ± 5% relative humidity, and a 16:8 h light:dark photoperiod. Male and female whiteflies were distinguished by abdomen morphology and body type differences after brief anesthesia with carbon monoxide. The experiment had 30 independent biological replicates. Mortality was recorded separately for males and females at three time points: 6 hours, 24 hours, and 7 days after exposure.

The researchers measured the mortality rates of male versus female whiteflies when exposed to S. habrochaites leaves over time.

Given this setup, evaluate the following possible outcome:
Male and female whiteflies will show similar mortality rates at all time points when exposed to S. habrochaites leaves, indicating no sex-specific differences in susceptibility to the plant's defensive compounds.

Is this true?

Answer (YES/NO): NO